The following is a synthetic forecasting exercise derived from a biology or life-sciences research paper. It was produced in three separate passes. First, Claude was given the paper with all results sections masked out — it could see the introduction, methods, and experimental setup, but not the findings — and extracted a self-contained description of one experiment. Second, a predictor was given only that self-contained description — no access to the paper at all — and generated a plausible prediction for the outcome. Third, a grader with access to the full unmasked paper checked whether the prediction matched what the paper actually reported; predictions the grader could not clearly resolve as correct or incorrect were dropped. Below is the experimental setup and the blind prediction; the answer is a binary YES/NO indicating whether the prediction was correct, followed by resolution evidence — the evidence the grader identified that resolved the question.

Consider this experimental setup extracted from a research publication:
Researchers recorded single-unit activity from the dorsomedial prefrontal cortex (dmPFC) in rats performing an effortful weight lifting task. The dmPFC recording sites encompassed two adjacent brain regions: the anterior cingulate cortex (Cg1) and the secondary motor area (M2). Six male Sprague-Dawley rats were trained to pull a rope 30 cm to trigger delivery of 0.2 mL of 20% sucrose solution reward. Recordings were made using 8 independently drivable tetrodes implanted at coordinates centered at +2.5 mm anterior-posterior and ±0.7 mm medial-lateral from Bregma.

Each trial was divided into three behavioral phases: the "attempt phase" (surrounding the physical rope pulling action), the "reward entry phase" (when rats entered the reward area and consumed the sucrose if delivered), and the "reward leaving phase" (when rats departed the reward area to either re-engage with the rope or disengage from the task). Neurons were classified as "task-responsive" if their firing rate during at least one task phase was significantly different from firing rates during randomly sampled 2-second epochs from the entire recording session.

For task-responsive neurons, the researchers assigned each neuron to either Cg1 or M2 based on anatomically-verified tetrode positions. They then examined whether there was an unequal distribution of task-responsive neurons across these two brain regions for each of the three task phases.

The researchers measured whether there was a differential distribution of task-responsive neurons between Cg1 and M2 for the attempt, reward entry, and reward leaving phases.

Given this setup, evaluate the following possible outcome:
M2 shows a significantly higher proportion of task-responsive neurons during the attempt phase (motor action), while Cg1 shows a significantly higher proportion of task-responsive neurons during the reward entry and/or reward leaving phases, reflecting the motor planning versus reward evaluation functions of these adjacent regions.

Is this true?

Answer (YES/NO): NO